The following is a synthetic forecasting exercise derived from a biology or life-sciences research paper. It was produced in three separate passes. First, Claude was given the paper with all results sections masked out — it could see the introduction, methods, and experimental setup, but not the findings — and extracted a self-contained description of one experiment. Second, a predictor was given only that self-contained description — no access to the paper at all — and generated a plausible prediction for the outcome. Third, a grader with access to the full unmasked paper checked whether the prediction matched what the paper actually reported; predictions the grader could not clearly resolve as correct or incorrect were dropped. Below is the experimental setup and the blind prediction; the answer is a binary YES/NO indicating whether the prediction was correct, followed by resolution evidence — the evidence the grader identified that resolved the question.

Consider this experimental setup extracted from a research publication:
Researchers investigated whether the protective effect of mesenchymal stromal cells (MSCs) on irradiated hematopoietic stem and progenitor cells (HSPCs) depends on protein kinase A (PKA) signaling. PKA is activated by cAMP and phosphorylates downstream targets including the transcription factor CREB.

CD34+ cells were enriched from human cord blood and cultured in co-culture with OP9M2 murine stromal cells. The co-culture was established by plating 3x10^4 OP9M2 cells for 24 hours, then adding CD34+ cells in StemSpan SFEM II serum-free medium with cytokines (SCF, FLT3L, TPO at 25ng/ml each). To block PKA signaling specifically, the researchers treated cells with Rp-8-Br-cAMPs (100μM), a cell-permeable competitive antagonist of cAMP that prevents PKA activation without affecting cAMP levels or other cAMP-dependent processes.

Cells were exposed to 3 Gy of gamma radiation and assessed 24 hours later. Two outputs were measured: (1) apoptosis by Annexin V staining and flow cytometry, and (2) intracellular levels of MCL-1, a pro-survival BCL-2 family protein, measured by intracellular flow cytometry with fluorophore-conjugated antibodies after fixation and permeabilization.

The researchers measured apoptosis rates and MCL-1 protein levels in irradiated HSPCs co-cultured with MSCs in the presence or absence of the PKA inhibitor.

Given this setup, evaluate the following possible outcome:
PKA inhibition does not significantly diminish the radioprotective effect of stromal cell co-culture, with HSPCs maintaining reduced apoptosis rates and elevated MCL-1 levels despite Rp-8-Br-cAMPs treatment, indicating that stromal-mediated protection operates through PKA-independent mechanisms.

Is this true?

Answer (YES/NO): NO